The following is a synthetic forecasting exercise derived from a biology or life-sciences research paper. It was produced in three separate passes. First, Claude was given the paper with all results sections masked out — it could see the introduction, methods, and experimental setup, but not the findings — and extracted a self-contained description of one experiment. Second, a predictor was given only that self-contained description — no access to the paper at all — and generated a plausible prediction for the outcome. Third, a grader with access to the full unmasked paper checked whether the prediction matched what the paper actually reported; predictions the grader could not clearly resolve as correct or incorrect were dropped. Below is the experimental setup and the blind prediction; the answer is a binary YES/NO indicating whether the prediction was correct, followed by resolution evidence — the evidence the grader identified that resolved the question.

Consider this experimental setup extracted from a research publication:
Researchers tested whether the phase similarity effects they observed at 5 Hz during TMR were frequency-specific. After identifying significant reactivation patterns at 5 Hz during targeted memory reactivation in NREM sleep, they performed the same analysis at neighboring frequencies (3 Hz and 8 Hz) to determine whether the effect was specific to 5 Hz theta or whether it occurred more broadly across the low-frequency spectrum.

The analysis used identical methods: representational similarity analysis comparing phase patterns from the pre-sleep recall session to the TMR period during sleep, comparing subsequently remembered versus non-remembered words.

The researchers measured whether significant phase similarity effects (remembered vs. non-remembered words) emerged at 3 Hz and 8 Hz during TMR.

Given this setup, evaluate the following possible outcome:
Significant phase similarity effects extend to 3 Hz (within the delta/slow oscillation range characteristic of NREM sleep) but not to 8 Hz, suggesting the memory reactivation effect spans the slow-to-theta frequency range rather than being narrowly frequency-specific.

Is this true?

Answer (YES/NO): NO